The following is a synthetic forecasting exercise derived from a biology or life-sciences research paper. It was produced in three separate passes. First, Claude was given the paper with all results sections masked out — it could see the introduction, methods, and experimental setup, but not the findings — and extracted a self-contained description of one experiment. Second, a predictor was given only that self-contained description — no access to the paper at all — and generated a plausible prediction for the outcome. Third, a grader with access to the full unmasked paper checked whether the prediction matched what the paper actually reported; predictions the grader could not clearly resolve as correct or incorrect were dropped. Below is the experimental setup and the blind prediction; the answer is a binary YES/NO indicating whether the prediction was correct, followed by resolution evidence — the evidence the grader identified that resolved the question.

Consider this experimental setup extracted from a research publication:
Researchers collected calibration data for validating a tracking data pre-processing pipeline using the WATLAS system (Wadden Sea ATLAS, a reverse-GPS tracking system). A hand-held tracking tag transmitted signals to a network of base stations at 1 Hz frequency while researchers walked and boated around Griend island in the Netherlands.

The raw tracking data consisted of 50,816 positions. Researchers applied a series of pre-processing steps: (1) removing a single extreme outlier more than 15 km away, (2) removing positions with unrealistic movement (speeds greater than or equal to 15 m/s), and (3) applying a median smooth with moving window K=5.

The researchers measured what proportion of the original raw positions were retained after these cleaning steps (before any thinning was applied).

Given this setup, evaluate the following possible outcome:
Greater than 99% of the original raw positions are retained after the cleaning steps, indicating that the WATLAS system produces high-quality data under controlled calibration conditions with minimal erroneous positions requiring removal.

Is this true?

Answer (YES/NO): NO